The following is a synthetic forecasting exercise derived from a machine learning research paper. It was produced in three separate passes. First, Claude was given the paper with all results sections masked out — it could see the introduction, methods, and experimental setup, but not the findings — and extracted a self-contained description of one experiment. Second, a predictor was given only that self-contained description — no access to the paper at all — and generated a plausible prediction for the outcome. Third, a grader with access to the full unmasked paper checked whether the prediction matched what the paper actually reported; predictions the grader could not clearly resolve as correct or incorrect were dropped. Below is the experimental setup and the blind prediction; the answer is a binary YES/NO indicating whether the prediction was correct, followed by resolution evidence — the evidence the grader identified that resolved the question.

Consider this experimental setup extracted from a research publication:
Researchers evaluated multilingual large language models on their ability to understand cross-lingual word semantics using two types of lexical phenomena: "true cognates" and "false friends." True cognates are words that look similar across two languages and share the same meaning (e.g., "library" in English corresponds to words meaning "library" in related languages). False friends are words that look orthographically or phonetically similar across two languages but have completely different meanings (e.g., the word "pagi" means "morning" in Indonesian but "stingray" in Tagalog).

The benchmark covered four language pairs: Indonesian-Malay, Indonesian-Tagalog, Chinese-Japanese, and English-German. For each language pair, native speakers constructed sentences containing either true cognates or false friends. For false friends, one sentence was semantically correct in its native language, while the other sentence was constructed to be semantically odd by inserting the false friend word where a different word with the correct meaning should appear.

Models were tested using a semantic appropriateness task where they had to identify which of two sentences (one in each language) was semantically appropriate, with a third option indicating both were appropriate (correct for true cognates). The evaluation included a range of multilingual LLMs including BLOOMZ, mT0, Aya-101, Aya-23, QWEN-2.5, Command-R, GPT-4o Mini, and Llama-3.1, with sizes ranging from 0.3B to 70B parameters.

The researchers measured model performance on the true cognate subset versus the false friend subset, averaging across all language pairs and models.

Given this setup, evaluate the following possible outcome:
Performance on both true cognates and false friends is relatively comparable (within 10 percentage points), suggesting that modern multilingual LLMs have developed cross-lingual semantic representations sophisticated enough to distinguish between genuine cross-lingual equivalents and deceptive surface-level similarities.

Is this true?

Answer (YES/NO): NO